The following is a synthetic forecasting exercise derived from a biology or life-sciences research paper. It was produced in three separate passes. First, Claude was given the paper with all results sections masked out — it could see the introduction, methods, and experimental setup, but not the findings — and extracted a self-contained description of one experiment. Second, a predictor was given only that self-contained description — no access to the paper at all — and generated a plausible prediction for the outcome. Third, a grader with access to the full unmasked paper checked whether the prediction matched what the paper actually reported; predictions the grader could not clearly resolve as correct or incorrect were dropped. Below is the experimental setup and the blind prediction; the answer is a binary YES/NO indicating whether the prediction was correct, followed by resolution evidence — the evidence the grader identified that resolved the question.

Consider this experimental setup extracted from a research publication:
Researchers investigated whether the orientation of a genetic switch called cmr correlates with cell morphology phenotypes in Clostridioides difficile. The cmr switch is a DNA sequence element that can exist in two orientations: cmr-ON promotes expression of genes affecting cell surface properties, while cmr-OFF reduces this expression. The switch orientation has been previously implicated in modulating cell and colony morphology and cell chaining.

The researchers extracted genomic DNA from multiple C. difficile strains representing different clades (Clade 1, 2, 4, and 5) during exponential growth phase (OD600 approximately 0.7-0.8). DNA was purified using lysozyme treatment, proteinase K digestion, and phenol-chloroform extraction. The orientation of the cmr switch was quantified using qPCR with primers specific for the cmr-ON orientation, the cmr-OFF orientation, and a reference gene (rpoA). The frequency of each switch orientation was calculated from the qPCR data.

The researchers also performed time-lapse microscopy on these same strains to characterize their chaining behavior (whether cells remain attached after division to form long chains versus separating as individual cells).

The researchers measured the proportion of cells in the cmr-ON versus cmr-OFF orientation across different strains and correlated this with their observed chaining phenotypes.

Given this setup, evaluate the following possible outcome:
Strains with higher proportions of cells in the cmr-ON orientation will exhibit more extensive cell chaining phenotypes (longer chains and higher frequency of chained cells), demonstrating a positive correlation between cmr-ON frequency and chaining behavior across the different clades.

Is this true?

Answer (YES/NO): YES